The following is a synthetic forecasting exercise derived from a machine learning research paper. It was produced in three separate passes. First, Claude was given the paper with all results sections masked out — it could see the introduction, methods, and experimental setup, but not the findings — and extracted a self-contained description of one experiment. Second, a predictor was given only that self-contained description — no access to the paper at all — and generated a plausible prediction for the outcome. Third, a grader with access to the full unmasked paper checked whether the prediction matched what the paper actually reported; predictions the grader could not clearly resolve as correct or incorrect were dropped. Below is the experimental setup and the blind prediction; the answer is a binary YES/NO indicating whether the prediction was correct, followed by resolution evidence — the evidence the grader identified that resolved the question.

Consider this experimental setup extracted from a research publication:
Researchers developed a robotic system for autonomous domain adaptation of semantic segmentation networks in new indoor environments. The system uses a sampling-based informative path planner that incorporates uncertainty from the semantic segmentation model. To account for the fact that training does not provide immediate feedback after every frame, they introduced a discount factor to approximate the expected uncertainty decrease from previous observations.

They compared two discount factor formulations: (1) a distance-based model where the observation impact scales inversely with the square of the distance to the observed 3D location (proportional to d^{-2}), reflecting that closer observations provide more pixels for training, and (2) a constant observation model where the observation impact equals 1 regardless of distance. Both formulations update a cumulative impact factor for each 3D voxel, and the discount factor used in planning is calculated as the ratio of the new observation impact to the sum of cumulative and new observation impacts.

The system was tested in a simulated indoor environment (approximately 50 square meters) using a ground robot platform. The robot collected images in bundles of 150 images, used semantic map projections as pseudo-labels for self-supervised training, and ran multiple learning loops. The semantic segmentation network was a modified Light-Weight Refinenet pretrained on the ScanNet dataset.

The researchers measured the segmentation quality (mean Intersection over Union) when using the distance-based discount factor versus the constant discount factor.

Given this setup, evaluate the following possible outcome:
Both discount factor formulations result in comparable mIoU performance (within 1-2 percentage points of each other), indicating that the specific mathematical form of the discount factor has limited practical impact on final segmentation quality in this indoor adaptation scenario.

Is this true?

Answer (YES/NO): NO